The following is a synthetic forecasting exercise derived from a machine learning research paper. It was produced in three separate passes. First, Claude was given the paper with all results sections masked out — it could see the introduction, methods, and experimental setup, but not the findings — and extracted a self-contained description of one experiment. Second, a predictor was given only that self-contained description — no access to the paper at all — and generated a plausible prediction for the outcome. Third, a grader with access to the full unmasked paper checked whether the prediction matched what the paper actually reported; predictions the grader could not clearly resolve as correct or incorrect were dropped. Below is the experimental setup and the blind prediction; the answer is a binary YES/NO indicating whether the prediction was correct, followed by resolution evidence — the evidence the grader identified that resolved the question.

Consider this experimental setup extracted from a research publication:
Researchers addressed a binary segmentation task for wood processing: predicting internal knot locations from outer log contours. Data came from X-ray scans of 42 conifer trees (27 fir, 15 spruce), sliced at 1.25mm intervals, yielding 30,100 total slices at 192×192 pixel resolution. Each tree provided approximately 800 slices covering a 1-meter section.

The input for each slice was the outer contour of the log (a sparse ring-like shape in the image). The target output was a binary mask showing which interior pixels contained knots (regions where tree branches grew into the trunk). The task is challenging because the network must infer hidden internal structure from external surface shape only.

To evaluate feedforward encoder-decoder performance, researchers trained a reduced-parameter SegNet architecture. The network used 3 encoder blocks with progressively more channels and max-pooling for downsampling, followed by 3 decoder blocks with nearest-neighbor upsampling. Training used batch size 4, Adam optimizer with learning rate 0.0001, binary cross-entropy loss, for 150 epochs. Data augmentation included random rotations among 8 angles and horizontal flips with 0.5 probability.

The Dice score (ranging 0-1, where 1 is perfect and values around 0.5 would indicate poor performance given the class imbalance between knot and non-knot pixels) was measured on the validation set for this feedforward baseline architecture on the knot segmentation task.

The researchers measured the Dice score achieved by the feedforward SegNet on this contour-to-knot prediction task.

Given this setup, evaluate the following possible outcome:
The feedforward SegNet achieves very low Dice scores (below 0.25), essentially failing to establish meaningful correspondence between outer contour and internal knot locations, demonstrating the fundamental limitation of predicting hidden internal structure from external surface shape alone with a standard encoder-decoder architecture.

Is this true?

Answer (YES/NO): NO